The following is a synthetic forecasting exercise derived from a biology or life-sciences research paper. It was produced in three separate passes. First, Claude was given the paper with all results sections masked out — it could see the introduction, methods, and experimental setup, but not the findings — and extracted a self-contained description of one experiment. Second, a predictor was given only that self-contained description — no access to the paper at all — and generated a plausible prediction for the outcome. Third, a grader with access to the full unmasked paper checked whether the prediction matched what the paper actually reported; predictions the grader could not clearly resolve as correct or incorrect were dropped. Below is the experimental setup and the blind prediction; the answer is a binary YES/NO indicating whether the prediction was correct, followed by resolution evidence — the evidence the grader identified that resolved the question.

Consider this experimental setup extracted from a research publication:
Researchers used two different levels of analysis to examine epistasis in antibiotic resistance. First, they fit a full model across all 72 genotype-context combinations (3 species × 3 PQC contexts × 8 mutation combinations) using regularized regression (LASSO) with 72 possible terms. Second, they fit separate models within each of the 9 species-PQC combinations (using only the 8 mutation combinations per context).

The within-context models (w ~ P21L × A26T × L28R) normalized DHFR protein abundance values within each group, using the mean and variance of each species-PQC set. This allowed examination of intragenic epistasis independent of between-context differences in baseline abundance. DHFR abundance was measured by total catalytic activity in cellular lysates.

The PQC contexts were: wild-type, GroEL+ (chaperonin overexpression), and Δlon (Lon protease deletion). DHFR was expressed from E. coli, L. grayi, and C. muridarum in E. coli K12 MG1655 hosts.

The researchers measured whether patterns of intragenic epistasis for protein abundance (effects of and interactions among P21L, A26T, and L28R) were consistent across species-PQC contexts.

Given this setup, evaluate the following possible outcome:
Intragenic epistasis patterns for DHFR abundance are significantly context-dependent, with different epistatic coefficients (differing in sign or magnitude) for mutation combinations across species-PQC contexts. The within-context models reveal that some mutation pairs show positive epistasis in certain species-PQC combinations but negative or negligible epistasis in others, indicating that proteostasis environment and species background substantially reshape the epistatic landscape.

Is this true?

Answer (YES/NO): YES